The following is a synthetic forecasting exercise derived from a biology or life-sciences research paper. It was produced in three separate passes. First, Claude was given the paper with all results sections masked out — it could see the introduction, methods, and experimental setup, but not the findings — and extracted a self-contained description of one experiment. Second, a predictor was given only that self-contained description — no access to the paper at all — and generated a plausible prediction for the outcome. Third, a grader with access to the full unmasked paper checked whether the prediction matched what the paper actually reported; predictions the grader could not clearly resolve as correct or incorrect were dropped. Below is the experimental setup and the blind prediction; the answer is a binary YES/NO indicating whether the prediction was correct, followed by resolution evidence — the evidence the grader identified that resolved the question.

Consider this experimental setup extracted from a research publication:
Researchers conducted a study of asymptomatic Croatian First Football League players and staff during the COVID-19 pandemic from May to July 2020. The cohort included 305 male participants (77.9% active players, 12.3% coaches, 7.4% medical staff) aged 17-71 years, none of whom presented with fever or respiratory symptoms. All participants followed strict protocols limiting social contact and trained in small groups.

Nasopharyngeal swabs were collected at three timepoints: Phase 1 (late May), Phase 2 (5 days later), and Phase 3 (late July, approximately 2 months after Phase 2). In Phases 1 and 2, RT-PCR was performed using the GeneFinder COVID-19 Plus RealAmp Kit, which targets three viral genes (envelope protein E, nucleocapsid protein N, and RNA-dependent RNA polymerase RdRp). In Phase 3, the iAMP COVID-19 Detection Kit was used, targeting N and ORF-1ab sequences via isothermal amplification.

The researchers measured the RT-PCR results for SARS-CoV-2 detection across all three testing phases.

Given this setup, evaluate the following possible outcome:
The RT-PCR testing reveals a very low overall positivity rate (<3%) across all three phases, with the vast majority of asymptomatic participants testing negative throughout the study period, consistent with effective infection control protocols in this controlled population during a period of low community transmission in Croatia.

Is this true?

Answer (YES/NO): NO